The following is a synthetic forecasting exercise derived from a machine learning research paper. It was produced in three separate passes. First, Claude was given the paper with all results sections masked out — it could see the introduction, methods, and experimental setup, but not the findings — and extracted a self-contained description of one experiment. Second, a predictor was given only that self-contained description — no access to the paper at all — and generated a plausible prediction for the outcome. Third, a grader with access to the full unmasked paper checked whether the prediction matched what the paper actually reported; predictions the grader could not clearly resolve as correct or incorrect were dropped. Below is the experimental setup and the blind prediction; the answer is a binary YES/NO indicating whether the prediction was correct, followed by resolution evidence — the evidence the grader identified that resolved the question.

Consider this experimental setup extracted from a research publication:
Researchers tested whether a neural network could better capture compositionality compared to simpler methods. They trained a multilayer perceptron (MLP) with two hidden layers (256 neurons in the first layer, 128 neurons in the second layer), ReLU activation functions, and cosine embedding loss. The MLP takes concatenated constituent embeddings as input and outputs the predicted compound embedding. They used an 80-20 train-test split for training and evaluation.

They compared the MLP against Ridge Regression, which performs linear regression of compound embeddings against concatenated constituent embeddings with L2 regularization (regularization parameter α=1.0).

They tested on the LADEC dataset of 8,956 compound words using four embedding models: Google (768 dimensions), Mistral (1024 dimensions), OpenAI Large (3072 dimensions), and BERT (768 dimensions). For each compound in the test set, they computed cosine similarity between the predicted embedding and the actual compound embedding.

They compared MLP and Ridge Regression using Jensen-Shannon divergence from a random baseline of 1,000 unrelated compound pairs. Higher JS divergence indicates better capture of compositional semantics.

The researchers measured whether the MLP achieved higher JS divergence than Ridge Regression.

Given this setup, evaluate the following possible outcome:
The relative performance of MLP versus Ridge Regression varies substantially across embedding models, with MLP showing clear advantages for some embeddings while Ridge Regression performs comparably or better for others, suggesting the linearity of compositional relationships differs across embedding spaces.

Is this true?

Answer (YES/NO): NO